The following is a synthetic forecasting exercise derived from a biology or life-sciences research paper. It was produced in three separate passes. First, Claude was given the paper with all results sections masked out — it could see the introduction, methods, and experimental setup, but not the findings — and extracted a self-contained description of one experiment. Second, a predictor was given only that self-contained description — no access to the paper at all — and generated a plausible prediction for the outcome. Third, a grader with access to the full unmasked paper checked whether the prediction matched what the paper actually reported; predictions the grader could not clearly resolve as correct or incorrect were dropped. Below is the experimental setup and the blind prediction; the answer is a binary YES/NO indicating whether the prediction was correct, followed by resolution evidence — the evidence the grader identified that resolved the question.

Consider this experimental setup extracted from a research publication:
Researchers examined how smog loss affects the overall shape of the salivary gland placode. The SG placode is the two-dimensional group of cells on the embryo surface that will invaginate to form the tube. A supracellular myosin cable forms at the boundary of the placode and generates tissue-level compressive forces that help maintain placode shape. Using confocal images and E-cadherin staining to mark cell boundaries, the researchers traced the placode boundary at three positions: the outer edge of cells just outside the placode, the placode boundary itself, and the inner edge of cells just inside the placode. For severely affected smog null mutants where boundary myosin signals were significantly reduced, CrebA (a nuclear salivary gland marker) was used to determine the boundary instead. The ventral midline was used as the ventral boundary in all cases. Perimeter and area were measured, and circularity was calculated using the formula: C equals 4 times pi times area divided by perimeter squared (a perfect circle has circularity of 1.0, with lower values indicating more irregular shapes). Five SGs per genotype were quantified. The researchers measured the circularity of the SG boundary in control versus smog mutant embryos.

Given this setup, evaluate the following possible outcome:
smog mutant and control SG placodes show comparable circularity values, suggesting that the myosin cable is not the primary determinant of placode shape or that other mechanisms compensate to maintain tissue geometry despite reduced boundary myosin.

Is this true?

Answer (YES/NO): NO